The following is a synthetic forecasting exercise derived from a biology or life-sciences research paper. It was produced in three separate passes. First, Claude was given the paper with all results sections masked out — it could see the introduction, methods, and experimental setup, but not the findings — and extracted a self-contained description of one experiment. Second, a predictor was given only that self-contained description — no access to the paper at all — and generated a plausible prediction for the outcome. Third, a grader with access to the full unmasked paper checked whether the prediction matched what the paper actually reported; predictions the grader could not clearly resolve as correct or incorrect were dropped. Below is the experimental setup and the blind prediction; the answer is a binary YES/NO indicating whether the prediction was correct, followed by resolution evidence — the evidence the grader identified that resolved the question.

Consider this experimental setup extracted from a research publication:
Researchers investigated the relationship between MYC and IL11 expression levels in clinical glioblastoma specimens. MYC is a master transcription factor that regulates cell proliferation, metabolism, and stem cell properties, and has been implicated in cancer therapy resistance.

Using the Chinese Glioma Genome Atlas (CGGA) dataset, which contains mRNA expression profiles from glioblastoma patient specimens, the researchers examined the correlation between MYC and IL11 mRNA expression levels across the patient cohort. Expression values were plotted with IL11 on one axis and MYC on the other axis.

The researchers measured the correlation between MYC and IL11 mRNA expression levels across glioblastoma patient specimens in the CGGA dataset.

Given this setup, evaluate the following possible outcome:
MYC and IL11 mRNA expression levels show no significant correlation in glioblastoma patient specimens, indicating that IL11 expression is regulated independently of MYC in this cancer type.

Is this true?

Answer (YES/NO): NO